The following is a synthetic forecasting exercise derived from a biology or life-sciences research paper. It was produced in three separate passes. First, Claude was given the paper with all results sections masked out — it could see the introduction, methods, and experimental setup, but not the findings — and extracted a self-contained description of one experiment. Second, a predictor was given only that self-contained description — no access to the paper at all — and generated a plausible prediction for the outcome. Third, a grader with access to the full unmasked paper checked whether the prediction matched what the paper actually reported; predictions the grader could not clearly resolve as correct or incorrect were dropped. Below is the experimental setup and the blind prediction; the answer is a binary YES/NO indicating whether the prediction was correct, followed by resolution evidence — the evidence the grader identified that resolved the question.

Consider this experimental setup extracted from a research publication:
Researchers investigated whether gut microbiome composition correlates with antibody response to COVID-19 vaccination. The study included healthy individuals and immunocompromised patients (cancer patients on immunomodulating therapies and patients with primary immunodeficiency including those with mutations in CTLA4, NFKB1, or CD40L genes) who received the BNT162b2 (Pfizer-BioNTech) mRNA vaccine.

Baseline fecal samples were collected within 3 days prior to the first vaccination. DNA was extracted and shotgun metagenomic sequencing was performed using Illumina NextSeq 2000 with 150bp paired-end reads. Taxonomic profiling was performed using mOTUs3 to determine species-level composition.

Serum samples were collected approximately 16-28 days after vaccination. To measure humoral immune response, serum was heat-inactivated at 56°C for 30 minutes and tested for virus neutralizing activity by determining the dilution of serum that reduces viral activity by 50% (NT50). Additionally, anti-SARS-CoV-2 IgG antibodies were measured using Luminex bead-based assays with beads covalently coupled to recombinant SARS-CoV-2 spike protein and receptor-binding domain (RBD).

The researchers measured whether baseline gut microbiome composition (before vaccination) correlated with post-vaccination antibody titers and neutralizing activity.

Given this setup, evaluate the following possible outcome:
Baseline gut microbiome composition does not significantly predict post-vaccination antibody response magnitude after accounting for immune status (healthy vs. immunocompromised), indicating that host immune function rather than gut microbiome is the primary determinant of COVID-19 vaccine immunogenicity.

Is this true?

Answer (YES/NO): NO